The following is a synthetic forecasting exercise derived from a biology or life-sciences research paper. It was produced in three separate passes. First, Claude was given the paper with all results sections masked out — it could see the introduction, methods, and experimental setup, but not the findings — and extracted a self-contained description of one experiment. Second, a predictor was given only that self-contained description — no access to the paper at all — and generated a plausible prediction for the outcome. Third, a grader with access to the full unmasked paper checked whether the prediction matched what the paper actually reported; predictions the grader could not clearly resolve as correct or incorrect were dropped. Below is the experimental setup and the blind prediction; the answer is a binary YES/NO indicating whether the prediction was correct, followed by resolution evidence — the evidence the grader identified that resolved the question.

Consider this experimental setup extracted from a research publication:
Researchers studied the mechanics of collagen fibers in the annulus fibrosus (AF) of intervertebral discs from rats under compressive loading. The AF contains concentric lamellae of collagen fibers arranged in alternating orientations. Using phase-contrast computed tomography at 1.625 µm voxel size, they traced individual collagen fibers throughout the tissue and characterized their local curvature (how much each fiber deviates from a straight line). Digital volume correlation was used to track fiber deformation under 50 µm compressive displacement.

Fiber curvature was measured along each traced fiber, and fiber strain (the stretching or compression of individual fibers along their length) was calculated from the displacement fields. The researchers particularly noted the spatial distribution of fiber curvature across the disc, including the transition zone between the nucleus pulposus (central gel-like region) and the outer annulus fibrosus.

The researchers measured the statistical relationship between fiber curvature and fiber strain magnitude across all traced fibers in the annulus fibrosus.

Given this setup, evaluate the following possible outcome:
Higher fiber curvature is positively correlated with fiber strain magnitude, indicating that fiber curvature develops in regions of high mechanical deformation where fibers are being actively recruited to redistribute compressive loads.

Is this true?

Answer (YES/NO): YES